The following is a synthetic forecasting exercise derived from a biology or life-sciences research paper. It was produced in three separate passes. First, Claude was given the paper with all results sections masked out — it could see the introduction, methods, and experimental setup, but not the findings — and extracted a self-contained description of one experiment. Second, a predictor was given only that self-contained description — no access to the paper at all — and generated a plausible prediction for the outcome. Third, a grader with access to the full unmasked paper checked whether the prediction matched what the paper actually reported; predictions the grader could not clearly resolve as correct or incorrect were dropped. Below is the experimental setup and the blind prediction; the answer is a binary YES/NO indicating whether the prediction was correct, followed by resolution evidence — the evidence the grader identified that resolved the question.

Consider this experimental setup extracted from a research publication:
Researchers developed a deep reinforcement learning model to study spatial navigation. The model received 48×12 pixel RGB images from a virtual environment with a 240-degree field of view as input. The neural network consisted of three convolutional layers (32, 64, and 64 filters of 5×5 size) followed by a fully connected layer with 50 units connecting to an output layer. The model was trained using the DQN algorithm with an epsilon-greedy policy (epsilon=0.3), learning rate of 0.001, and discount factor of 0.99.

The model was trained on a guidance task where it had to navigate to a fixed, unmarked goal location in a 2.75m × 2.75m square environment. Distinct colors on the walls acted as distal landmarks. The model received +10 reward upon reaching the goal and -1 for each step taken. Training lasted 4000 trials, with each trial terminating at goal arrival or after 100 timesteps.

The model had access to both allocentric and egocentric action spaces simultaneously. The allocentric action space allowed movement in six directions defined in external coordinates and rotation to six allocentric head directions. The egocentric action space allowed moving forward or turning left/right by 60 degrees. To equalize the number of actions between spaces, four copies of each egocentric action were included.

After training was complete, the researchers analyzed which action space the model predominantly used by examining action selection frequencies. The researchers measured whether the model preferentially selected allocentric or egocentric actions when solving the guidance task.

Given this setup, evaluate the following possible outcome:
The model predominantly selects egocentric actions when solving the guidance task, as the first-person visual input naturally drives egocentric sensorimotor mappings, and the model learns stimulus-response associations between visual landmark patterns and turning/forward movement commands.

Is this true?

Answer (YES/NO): NO